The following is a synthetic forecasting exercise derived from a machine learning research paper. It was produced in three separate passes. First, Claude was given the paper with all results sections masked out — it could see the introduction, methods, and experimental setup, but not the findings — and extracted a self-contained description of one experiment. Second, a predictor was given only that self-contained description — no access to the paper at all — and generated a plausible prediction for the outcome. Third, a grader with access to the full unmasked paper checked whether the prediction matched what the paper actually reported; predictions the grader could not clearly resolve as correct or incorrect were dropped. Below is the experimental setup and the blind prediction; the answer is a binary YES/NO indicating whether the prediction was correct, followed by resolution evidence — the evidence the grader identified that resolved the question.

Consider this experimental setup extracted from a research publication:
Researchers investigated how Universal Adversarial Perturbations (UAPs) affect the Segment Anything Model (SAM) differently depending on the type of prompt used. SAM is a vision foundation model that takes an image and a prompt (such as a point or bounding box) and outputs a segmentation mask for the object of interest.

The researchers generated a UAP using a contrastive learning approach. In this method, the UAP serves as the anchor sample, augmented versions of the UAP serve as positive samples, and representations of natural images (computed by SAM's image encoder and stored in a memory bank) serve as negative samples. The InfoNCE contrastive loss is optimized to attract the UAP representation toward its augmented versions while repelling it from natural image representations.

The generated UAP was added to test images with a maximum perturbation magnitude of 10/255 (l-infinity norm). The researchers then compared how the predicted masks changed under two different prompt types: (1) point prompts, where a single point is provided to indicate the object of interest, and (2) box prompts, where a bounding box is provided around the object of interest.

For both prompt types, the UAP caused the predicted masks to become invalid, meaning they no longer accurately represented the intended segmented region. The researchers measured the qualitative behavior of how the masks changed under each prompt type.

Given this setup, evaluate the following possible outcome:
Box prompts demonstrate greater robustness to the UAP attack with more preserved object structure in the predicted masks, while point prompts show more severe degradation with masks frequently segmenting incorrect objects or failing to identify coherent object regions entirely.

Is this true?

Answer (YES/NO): NO